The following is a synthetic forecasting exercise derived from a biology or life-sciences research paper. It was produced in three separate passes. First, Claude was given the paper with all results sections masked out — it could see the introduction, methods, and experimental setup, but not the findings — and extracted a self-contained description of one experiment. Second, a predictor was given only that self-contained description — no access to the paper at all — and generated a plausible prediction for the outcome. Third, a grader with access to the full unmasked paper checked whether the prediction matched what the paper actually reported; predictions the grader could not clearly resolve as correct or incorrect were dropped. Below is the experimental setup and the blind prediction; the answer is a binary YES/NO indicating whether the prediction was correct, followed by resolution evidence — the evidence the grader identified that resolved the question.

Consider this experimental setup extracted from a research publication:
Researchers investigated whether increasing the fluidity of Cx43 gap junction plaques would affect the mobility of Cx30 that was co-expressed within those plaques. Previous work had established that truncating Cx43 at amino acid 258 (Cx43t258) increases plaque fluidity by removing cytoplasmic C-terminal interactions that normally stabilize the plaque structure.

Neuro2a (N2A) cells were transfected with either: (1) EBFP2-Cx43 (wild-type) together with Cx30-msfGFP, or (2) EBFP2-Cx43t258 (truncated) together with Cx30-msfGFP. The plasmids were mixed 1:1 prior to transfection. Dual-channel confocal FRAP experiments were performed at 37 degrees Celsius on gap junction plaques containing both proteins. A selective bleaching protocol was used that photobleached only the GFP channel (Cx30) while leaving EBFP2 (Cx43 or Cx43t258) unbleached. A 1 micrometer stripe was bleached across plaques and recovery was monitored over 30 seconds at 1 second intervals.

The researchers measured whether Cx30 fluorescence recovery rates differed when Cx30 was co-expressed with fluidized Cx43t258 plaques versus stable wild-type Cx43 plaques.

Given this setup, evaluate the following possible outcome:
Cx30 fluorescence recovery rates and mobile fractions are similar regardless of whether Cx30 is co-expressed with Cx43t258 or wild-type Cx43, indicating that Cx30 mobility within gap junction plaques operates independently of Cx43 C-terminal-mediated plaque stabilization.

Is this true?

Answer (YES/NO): NO